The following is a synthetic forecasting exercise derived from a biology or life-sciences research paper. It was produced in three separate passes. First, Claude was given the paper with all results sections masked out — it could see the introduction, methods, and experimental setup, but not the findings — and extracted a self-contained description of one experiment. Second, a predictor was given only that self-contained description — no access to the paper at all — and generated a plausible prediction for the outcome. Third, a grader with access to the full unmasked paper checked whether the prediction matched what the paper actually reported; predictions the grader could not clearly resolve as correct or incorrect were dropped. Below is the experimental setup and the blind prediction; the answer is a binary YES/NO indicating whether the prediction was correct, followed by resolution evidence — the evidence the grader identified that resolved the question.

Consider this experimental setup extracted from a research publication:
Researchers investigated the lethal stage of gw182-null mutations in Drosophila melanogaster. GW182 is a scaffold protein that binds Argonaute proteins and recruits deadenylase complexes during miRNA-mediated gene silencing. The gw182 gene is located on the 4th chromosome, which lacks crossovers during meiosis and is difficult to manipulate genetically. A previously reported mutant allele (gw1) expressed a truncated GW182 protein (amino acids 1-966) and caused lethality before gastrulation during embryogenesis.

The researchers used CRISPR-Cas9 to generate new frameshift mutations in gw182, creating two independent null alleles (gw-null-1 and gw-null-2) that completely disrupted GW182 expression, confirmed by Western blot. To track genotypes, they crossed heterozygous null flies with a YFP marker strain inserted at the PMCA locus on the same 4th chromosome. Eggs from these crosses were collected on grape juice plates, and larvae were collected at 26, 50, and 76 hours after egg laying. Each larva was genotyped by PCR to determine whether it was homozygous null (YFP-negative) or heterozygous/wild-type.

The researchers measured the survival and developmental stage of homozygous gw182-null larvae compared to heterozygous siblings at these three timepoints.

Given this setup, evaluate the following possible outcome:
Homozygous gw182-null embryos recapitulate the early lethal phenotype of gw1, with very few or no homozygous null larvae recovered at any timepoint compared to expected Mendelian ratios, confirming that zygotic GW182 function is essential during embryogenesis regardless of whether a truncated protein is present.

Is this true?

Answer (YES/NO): NO